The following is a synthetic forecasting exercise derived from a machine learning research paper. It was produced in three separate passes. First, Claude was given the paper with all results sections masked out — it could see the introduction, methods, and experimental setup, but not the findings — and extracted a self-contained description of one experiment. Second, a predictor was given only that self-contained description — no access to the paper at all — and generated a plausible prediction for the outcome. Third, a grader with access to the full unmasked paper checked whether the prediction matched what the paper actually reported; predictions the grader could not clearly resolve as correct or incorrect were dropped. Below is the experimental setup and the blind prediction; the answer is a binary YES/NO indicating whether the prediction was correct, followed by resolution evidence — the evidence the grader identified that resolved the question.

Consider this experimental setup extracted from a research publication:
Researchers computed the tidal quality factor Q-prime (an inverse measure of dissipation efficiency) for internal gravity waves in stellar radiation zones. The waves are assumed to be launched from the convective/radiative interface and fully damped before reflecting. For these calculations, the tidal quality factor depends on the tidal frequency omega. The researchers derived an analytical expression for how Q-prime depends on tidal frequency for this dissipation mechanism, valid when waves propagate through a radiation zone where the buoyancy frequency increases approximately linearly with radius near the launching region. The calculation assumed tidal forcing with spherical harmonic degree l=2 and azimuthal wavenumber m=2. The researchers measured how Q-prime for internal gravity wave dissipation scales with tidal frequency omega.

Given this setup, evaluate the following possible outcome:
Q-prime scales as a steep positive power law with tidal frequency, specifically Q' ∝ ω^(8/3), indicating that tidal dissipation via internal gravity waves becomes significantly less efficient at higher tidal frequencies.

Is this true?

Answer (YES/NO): NO